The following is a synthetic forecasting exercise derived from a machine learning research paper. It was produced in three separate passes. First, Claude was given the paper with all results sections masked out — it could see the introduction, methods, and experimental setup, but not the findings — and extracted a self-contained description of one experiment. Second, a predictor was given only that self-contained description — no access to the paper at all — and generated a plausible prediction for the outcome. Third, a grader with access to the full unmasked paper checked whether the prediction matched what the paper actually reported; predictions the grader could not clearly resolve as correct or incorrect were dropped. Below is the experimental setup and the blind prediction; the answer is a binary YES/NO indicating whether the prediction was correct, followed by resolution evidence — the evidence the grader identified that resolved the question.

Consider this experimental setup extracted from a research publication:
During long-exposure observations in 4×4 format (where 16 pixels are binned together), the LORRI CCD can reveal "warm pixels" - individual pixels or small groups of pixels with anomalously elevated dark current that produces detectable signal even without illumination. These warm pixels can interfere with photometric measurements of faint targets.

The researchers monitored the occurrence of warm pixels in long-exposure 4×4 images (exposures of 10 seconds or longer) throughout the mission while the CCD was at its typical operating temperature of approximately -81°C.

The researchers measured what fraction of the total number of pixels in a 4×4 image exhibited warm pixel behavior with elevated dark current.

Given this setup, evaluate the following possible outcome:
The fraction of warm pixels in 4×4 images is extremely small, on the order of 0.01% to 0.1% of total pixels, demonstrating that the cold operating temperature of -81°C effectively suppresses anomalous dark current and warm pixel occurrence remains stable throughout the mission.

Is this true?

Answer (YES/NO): NO